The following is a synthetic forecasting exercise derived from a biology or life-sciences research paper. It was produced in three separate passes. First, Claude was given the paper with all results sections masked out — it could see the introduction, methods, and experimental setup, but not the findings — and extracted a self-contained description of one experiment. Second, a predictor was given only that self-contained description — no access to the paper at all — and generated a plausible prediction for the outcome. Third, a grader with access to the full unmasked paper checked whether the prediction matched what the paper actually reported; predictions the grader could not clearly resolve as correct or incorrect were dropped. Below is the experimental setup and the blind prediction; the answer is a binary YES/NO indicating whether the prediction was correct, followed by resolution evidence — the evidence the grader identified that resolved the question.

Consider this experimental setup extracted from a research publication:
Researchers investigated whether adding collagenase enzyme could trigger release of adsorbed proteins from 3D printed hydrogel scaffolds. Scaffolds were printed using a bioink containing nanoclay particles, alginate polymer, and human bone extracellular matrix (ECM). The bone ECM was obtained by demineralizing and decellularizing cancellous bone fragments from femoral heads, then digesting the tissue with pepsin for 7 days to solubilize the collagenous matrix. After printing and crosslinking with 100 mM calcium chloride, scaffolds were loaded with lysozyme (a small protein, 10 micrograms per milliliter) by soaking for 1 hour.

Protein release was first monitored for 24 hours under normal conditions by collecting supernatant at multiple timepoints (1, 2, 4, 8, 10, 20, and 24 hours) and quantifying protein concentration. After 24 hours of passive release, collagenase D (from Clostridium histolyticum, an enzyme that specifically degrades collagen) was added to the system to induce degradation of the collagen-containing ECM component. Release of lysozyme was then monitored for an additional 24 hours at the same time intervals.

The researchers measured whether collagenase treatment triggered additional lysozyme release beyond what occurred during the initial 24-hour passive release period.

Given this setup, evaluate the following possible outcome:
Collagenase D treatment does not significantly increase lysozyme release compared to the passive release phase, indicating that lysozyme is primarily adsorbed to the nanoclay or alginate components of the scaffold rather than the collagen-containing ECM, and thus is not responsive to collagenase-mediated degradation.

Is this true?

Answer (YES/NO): NO